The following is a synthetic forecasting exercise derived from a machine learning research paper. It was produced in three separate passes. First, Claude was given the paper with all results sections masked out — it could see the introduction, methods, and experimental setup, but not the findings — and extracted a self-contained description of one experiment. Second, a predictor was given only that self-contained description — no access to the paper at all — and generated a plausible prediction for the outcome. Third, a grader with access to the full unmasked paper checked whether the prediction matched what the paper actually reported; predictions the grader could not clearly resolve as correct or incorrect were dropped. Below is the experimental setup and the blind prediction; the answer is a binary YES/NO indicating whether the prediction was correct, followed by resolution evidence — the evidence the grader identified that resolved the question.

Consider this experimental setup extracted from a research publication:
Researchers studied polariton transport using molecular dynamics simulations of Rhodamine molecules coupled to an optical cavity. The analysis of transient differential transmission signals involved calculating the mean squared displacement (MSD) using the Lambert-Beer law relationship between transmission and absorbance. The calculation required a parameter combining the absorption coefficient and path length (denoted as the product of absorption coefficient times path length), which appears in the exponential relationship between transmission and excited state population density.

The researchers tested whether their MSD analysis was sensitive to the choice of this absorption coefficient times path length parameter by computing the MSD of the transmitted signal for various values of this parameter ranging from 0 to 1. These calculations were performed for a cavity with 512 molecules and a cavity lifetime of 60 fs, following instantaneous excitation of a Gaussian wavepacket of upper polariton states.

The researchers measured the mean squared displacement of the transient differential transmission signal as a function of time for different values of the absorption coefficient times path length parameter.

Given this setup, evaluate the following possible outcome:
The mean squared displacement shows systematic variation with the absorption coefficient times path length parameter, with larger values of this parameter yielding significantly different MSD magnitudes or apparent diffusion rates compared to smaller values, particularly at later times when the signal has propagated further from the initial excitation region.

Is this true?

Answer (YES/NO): NO